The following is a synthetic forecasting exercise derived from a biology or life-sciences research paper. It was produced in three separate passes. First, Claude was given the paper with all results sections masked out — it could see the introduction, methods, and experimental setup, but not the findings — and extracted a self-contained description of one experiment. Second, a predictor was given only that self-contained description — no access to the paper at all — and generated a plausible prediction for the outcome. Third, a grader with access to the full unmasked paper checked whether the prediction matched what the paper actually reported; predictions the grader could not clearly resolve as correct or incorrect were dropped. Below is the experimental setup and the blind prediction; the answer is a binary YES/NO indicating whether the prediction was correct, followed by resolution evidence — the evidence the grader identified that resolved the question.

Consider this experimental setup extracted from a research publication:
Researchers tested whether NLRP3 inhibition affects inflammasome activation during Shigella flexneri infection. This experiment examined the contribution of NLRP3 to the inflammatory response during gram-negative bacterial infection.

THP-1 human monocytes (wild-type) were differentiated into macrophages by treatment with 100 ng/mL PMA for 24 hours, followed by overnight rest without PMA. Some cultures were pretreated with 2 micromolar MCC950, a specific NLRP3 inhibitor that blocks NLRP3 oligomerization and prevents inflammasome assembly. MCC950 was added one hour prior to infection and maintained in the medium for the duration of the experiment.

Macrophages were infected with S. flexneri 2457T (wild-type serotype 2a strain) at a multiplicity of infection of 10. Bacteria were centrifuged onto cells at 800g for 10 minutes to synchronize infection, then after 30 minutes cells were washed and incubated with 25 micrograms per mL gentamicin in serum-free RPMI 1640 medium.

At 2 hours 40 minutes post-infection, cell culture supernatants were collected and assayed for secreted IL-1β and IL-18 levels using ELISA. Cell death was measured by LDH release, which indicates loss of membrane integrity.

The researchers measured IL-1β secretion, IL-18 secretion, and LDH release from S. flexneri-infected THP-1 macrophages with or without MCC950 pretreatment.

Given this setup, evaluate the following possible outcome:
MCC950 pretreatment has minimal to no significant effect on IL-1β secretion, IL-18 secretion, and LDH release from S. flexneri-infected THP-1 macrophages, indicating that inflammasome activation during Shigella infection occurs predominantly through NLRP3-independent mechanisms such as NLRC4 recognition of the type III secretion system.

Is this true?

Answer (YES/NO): NO